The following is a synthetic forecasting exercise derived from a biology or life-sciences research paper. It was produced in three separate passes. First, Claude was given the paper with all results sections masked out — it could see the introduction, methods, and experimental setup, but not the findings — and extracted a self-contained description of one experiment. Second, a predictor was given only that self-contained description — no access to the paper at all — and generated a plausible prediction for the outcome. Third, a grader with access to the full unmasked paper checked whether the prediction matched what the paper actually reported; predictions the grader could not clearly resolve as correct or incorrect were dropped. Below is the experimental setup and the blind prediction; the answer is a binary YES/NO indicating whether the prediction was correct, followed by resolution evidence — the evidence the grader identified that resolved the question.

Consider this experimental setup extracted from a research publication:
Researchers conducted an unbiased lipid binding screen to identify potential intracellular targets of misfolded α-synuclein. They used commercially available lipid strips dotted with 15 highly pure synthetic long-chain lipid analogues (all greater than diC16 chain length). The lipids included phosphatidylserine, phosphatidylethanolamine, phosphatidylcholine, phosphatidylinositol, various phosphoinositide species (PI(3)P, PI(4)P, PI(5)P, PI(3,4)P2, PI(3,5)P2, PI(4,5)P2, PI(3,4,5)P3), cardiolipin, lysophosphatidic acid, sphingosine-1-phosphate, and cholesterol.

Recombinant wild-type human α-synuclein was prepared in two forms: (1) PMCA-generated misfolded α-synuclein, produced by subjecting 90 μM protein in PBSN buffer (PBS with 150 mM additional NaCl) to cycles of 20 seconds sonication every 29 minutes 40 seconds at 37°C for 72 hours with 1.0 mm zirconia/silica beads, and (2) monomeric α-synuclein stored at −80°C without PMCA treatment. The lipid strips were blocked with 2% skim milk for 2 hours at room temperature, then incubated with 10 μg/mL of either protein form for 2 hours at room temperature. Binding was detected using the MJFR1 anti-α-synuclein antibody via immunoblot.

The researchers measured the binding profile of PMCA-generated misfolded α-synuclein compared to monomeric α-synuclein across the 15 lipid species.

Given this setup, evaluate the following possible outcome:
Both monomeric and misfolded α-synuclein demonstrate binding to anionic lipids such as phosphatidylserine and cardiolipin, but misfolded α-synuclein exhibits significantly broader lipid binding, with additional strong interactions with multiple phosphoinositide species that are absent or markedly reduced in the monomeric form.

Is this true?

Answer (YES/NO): NO